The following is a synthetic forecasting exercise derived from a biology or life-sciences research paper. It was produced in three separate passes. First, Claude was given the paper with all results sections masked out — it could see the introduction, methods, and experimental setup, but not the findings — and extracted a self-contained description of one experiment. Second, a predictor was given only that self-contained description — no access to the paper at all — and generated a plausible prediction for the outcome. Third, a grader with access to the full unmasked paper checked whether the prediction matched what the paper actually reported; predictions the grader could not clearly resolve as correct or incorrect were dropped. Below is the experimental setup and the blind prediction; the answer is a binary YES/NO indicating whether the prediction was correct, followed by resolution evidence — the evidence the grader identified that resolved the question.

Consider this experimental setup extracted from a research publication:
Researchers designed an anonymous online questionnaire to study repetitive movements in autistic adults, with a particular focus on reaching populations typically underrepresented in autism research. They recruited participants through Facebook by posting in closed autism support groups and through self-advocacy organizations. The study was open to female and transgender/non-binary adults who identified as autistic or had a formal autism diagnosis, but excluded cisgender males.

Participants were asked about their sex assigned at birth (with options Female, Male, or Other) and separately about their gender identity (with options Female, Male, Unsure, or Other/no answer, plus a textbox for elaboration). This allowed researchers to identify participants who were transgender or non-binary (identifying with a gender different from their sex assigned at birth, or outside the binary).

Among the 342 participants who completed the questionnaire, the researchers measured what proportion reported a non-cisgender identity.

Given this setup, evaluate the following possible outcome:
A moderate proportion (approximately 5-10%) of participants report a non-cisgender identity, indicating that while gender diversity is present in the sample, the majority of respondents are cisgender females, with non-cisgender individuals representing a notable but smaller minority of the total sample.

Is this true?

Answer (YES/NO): NO